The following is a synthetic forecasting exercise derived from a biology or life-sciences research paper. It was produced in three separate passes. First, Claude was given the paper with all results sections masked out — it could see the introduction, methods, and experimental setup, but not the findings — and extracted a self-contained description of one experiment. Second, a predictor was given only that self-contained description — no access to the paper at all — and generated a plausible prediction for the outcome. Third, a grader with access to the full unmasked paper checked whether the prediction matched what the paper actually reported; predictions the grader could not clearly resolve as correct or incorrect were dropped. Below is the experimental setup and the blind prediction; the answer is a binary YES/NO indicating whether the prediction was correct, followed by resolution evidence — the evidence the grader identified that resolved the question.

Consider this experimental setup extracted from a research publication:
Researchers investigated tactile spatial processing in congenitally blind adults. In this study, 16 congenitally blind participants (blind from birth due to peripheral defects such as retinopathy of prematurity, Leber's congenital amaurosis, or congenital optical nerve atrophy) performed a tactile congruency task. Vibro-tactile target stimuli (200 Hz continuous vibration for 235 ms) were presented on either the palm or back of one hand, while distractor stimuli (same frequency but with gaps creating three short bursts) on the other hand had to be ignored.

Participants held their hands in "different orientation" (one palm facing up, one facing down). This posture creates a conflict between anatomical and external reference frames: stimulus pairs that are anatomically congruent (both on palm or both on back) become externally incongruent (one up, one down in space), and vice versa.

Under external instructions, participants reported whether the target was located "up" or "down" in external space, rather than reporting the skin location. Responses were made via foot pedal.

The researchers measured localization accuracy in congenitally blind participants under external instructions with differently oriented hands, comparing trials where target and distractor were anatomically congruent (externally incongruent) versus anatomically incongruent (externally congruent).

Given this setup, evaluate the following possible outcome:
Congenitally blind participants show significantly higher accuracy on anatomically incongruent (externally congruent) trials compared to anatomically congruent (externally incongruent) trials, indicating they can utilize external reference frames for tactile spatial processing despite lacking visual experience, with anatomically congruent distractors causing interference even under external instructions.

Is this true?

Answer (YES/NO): YES